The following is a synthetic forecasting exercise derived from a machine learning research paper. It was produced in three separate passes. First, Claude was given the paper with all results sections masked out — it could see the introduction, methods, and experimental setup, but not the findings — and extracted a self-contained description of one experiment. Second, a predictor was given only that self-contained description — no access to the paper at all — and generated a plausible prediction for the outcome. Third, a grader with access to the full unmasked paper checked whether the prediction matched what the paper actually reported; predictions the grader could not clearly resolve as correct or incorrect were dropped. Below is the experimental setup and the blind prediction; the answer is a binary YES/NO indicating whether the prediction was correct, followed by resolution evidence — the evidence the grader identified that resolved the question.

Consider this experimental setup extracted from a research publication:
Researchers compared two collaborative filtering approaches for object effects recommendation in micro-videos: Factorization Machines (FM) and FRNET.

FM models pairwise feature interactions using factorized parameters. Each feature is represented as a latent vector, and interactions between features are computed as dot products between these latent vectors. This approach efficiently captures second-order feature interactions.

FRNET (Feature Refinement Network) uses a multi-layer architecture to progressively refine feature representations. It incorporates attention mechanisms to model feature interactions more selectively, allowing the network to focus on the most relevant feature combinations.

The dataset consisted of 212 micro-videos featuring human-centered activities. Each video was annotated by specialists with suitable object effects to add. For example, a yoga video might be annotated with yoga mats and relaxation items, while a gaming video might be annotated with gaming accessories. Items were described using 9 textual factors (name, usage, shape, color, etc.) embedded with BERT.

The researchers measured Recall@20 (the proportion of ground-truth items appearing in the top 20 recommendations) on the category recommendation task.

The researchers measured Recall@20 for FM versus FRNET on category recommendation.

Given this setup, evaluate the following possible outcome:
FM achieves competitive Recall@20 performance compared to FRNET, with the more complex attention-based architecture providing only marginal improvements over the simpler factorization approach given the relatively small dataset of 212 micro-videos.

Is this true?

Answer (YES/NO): NO